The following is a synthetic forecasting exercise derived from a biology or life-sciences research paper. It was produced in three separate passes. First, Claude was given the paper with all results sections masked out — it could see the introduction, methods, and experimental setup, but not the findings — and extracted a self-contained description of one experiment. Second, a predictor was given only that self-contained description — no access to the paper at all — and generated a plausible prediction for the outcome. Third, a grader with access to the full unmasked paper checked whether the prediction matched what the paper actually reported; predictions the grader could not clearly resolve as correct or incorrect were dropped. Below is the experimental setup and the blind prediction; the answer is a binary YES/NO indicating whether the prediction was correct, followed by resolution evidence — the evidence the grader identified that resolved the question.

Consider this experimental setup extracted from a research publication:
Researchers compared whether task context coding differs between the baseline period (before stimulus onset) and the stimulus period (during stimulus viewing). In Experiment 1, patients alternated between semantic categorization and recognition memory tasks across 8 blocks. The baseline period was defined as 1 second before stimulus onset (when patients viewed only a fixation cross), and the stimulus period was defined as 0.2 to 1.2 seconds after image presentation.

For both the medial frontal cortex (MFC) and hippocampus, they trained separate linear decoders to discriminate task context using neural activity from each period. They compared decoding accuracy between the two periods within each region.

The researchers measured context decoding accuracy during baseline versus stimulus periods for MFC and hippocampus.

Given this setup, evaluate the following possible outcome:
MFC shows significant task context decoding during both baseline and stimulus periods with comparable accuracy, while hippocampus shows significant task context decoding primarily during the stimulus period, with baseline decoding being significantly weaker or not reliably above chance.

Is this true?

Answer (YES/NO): NO